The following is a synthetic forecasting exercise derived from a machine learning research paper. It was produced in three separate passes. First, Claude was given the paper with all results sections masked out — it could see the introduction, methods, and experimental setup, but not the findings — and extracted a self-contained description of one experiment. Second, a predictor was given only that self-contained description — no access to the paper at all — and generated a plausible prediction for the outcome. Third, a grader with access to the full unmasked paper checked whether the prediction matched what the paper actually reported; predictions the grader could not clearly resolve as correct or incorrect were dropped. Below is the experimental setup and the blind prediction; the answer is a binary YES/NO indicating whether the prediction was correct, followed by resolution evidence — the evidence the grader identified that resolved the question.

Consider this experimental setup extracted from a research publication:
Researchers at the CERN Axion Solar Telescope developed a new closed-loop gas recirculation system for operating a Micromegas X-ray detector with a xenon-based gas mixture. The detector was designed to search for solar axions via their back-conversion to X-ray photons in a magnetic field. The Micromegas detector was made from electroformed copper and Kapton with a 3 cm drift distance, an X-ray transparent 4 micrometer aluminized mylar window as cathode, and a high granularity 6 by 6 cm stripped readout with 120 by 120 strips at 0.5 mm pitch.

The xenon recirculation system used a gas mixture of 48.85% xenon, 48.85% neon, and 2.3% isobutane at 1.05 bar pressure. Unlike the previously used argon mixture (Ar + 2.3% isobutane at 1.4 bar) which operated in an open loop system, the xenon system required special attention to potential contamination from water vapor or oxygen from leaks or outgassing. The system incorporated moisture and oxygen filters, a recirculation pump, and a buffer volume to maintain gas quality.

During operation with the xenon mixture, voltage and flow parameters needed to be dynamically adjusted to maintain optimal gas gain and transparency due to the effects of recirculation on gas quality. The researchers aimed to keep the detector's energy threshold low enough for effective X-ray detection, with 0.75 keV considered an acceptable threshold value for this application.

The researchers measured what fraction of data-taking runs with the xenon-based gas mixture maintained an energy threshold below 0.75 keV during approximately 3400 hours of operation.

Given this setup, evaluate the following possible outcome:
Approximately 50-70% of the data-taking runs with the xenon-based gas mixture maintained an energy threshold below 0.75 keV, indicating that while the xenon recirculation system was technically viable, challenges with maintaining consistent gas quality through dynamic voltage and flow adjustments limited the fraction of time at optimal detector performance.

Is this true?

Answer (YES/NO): NO